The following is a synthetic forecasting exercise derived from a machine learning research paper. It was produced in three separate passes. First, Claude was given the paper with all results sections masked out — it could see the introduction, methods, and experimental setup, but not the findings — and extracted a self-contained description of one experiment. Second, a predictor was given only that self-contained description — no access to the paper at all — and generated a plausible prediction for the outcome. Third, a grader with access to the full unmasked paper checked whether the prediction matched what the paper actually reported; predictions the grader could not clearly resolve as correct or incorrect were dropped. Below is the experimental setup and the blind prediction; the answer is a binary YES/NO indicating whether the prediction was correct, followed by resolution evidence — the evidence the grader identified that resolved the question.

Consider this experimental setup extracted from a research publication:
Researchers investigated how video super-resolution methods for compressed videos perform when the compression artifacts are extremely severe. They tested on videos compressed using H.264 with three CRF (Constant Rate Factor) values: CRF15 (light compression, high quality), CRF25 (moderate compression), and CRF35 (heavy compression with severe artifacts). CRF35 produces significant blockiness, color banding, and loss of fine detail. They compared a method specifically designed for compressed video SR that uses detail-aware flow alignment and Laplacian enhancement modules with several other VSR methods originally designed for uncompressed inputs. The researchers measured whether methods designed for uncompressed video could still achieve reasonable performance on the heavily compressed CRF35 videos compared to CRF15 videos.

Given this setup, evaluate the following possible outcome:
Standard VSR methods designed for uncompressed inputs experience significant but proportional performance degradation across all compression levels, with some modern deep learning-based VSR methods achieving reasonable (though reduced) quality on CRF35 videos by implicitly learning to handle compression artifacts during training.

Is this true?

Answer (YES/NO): NO